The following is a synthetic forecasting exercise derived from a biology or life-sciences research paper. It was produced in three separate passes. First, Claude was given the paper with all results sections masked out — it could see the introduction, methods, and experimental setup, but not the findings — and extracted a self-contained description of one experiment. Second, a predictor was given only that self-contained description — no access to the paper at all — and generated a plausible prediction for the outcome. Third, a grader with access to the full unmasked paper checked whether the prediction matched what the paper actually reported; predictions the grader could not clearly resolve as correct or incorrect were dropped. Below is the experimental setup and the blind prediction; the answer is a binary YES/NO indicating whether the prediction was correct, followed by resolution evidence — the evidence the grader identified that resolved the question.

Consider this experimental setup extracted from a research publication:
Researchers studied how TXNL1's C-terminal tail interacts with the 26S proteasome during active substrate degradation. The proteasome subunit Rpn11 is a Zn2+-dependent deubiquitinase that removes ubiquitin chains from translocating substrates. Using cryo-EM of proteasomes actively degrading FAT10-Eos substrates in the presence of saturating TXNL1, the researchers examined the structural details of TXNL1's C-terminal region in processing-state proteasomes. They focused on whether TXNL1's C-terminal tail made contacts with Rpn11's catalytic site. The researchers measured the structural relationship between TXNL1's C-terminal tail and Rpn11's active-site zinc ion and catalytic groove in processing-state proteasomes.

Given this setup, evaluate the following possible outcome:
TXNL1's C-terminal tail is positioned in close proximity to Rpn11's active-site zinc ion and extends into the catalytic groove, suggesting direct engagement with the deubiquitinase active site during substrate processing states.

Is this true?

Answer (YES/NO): YES